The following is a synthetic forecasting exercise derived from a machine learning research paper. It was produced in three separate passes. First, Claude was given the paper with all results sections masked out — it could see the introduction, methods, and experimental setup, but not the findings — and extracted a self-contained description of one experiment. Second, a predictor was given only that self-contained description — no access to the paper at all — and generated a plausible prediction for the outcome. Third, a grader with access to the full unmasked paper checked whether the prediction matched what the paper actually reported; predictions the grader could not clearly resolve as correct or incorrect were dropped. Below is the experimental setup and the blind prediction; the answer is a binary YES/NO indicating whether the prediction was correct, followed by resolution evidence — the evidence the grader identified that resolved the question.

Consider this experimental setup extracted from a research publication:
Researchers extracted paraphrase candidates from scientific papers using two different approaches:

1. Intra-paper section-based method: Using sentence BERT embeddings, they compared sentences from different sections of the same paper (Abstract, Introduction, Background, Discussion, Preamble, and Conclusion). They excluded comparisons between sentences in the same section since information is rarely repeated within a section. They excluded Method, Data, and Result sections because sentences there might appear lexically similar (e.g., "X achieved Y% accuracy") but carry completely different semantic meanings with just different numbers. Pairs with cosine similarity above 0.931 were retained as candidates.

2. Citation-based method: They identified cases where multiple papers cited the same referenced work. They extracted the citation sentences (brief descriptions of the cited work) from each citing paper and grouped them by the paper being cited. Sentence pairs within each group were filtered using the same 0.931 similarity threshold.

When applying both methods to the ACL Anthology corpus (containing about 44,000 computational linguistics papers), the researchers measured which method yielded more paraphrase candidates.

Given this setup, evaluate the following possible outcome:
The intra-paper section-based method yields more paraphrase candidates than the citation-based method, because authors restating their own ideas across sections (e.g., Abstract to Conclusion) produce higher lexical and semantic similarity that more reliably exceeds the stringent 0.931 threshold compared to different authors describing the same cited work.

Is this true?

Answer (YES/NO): NO